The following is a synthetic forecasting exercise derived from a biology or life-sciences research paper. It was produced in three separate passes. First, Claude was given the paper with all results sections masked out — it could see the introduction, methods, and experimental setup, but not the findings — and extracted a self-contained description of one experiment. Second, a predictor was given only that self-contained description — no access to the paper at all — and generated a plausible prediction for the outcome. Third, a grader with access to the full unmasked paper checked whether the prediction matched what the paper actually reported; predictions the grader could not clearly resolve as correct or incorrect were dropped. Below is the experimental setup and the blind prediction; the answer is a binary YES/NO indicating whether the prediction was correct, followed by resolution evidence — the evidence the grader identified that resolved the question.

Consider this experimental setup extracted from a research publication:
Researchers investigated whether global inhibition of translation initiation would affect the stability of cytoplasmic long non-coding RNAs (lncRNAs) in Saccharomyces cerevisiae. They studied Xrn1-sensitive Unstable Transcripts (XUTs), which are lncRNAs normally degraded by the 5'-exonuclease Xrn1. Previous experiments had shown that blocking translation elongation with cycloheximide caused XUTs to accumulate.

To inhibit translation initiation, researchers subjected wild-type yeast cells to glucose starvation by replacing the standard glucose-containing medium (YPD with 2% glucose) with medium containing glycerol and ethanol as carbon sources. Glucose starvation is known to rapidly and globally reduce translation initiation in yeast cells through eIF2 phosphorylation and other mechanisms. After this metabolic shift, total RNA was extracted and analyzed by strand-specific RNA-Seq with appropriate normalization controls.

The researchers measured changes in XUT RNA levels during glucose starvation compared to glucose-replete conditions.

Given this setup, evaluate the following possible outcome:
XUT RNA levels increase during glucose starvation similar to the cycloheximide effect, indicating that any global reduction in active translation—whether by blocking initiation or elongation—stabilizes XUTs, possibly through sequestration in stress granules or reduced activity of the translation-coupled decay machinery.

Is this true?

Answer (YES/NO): NO